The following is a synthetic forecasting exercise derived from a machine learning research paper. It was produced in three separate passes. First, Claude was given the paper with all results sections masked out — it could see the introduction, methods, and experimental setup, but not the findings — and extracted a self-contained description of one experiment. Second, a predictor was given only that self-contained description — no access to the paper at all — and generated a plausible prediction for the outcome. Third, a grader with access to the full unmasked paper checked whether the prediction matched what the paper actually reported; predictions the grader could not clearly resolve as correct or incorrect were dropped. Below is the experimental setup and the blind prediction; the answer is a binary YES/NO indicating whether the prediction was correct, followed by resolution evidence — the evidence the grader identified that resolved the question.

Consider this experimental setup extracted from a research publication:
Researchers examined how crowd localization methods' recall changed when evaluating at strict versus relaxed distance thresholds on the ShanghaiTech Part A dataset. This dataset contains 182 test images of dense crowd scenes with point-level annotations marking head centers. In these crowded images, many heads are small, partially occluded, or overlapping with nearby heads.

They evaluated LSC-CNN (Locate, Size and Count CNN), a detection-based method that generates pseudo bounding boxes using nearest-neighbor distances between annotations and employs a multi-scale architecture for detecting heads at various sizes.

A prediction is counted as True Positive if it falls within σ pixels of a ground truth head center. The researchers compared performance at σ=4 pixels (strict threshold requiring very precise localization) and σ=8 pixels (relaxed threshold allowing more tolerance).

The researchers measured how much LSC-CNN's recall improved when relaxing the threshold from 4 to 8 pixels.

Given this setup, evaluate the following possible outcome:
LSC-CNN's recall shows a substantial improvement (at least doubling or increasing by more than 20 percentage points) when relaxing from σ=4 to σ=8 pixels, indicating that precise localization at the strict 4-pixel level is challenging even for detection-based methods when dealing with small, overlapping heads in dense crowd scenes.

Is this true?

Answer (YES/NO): YES